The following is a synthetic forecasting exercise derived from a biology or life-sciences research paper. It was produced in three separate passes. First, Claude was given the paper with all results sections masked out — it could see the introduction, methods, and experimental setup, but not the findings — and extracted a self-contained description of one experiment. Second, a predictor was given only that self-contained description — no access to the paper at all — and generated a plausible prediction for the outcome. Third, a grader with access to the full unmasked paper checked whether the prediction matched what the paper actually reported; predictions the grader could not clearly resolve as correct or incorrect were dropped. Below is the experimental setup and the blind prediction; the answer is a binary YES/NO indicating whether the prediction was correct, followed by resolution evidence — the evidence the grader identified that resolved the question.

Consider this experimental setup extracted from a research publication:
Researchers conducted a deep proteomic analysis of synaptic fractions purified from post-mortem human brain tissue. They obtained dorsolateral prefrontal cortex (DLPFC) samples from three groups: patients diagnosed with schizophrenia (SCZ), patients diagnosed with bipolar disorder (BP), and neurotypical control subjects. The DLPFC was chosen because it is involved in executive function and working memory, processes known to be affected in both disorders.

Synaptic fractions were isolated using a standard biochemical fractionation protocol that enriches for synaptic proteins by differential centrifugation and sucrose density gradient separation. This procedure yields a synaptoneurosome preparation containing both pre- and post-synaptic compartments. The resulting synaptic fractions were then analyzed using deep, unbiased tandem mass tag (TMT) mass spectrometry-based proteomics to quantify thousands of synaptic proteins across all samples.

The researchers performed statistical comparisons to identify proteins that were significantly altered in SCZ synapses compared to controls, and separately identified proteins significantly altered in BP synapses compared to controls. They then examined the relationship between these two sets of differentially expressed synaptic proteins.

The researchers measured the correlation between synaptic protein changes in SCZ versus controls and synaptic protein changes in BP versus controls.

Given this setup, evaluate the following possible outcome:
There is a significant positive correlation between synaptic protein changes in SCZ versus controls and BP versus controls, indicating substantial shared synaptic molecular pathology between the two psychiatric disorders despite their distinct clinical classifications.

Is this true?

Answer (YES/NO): YES